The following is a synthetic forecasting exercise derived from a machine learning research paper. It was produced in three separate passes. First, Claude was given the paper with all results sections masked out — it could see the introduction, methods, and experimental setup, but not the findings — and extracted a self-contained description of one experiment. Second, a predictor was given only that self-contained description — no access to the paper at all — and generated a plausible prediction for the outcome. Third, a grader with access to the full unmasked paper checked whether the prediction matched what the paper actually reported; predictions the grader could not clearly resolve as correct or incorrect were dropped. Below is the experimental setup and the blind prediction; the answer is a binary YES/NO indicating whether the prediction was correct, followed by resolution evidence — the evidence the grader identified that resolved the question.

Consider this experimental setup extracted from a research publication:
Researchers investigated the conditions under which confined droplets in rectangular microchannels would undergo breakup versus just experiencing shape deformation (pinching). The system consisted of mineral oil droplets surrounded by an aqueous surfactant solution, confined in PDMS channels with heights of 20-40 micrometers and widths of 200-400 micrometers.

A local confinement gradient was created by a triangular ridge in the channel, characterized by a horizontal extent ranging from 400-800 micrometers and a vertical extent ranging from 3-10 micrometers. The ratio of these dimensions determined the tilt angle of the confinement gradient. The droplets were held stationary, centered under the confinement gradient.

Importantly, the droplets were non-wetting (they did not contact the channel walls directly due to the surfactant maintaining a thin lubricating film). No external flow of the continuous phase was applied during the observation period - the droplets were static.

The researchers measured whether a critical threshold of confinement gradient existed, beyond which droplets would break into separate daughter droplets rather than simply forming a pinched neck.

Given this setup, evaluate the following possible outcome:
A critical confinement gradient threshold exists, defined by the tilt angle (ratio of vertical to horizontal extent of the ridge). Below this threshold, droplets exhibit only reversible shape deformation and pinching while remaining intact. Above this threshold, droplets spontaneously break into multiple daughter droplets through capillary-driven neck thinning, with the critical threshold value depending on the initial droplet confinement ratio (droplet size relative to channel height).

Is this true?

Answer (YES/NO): NO